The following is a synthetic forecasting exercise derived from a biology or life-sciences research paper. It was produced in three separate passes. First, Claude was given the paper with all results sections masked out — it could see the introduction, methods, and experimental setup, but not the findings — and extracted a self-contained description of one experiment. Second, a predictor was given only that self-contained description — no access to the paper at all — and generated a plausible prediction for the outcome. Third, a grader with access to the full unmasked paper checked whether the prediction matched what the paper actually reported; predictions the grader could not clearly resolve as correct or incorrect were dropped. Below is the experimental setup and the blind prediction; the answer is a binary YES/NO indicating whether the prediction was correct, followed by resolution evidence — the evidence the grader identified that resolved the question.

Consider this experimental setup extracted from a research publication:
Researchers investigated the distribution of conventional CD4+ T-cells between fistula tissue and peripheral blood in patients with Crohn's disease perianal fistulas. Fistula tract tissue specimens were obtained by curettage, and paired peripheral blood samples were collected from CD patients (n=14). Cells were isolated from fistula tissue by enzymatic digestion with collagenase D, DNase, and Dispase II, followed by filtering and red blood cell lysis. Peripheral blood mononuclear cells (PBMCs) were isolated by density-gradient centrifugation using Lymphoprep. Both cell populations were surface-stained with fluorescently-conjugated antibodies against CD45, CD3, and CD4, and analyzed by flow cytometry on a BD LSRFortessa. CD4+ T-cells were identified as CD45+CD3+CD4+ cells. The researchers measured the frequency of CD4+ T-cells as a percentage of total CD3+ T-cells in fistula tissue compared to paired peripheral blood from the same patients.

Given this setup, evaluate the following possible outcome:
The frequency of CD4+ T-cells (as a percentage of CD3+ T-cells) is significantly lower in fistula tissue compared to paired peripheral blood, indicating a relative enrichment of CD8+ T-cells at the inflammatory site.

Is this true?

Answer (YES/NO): NO